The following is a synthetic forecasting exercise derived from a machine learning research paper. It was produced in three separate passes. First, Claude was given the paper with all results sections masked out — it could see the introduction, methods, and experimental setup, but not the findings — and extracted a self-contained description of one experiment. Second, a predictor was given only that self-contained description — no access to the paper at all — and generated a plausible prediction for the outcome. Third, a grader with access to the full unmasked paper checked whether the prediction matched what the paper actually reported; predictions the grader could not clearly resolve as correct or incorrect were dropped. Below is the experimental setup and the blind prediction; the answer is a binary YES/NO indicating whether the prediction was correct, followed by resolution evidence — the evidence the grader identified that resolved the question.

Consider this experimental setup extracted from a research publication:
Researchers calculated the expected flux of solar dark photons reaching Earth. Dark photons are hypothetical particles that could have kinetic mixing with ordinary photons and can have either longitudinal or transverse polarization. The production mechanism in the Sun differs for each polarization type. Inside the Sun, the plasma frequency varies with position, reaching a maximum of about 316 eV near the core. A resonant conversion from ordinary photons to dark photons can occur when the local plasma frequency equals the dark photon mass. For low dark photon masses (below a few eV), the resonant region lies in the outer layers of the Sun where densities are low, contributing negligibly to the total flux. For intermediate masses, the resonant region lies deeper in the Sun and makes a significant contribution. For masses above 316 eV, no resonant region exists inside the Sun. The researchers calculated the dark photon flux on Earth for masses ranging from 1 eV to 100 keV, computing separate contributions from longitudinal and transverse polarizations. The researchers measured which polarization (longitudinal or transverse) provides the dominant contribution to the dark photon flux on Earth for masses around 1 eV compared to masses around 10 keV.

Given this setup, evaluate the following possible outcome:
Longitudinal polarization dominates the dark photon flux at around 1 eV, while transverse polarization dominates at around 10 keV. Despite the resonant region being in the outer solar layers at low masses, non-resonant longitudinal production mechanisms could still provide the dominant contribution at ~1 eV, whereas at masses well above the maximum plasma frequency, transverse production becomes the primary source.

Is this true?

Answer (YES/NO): YES